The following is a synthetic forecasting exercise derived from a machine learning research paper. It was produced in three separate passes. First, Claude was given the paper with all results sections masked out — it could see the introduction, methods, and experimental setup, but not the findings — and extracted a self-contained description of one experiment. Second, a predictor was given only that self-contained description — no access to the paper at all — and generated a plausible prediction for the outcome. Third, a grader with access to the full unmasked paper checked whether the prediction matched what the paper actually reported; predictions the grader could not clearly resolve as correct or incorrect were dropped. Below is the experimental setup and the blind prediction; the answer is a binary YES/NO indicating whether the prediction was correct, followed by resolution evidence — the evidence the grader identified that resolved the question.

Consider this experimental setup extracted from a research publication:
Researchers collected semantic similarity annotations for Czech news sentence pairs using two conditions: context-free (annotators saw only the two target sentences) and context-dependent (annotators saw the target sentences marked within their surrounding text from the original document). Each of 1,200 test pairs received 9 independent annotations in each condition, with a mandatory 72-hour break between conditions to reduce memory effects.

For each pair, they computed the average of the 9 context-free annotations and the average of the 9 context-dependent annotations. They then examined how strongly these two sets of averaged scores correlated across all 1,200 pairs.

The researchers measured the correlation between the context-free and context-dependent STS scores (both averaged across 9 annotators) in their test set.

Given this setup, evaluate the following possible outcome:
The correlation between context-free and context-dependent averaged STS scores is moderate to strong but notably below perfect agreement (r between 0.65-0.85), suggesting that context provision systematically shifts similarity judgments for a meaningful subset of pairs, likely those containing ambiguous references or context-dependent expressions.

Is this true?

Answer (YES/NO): NO